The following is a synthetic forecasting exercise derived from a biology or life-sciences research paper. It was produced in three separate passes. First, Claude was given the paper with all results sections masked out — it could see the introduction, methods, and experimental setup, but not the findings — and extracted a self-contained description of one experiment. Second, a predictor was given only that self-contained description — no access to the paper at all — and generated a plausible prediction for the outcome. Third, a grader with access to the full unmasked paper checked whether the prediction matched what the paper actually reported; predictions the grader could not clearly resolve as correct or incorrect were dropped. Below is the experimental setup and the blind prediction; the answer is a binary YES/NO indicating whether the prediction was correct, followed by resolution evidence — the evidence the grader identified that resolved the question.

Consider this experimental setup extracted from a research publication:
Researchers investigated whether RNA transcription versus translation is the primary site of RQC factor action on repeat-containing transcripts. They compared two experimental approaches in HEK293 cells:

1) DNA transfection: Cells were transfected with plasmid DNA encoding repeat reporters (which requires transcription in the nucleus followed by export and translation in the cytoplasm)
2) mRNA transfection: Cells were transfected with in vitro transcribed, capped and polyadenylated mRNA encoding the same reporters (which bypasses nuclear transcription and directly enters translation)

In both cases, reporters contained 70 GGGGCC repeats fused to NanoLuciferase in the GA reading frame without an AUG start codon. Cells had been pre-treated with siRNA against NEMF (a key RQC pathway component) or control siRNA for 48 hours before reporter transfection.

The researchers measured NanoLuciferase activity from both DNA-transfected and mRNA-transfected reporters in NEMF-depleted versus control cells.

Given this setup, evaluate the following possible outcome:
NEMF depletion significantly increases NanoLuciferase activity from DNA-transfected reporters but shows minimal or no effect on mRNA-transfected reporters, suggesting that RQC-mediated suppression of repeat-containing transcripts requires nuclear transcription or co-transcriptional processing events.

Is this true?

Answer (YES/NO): NO